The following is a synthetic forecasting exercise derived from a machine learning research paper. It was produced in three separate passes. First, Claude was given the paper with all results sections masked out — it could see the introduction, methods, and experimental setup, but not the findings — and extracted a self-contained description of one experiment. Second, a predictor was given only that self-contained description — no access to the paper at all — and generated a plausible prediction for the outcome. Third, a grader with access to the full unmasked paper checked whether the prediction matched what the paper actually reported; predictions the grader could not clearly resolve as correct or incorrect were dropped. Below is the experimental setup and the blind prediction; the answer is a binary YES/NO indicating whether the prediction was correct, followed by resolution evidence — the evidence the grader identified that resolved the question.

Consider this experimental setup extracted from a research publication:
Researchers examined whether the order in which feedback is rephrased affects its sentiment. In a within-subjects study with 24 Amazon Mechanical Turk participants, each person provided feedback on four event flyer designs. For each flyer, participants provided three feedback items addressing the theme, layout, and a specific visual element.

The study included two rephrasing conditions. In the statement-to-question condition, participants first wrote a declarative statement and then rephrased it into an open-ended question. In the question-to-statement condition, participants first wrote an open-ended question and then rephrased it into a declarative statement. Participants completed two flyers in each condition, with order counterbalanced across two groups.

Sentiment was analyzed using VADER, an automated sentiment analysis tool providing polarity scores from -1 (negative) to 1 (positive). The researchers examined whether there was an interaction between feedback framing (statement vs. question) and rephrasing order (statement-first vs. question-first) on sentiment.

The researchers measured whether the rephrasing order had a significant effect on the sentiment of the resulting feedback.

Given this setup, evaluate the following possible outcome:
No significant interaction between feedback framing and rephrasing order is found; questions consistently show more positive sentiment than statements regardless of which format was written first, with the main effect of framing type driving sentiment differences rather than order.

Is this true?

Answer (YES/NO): NO